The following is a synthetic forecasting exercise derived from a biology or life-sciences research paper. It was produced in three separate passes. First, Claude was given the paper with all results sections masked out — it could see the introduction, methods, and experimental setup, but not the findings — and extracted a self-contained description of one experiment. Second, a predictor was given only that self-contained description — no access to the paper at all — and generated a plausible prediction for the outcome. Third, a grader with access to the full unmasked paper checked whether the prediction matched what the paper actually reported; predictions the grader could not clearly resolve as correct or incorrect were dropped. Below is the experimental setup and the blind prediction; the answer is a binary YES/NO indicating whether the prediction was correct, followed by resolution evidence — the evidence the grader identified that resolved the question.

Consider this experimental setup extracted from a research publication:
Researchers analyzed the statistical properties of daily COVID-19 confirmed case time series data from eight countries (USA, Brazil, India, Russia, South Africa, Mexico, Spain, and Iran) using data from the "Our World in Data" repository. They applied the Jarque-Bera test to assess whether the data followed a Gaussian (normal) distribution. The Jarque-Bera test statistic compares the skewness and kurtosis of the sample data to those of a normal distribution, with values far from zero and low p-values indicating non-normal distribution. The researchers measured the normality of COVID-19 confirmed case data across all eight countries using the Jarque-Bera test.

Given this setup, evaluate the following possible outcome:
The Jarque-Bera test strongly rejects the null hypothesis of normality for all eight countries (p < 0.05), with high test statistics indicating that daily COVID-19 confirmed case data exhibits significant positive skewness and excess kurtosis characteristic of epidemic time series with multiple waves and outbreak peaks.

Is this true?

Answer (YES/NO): NO